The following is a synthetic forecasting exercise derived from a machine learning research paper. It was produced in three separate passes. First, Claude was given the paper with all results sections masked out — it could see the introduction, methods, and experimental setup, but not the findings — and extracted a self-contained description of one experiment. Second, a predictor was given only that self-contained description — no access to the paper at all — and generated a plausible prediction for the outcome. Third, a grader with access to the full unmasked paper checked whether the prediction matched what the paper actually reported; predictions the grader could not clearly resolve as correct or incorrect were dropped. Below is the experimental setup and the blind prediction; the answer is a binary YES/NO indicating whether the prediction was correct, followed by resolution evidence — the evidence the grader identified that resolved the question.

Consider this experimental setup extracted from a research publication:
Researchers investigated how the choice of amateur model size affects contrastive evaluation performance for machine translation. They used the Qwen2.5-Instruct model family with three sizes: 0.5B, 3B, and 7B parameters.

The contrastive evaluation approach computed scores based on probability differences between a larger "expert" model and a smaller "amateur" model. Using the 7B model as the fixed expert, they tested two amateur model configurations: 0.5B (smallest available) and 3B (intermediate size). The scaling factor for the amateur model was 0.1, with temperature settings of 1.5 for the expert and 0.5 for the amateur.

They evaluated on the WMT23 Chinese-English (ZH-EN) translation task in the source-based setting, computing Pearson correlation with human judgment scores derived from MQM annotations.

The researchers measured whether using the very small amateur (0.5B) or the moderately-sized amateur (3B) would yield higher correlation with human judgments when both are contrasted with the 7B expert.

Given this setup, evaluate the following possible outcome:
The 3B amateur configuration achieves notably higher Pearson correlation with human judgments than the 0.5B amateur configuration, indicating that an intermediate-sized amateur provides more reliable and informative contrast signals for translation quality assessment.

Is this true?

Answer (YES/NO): NO